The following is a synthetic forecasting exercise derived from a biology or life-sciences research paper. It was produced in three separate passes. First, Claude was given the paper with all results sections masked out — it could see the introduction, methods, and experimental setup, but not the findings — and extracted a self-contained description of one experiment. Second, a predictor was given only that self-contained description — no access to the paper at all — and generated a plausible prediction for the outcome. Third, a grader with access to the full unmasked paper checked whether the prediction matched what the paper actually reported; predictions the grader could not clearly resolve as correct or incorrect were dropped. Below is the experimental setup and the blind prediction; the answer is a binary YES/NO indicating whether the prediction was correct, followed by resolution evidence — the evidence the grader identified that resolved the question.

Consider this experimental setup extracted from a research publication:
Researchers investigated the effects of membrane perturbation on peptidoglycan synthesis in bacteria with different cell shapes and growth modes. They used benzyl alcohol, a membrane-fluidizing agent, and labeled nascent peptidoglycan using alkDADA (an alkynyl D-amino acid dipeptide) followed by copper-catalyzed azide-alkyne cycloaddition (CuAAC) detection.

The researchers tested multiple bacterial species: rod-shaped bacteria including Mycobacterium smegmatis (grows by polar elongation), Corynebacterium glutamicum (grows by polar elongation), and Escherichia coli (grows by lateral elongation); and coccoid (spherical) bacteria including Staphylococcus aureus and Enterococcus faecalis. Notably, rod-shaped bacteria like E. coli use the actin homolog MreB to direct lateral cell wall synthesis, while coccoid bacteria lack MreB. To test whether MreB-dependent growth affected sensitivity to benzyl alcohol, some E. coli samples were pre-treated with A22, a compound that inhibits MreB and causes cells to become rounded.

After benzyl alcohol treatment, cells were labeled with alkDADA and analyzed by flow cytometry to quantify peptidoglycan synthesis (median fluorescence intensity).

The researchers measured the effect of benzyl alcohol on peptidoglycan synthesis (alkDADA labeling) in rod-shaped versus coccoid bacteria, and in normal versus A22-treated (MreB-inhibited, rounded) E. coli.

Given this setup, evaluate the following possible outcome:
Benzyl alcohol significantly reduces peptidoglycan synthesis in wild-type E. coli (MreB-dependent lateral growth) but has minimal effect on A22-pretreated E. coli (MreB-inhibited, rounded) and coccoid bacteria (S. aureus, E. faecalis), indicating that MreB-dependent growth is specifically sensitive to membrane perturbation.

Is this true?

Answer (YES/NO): YES